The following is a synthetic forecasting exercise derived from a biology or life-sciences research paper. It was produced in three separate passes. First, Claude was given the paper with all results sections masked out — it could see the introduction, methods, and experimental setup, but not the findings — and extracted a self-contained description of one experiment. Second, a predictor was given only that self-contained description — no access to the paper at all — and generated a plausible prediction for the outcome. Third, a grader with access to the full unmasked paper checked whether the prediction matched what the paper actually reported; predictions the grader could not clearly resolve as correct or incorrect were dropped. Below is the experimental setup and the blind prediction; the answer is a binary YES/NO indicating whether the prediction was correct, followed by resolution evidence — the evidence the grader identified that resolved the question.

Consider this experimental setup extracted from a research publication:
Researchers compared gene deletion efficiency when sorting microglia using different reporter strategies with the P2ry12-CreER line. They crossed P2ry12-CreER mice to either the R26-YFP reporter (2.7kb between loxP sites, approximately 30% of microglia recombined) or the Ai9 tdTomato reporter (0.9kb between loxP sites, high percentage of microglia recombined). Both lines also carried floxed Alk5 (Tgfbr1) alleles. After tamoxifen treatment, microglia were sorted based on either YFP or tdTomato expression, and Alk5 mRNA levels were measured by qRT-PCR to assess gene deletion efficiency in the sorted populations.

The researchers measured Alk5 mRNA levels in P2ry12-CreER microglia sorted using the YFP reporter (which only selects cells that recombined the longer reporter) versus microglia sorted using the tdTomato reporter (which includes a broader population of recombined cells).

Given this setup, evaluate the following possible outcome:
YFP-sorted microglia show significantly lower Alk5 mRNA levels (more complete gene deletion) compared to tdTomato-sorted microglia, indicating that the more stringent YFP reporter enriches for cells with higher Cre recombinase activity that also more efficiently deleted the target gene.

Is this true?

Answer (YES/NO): YES